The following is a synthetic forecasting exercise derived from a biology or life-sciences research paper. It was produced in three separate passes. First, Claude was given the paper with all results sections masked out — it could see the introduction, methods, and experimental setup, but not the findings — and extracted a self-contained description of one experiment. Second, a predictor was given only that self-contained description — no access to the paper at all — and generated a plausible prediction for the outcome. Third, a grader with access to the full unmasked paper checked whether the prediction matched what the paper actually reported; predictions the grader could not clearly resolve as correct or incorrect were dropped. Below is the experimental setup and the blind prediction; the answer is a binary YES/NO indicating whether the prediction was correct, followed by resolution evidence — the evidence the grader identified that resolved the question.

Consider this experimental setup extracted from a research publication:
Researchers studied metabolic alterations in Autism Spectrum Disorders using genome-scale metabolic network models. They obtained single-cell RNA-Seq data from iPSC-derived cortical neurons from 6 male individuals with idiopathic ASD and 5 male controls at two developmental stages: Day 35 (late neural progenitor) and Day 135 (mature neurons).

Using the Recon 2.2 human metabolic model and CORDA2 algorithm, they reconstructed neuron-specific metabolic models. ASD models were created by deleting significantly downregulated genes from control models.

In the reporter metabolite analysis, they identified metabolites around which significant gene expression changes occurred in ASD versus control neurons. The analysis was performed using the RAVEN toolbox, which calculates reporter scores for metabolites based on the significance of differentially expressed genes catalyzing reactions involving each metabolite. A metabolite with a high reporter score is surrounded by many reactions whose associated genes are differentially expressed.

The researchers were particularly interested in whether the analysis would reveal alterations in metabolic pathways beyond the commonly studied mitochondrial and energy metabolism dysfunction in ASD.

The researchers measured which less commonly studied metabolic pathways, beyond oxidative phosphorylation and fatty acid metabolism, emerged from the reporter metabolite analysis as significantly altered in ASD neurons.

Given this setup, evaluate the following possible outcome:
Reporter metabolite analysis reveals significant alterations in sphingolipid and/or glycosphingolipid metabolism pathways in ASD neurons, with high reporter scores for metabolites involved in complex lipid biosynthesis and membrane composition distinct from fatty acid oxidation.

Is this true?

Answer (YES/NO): NO